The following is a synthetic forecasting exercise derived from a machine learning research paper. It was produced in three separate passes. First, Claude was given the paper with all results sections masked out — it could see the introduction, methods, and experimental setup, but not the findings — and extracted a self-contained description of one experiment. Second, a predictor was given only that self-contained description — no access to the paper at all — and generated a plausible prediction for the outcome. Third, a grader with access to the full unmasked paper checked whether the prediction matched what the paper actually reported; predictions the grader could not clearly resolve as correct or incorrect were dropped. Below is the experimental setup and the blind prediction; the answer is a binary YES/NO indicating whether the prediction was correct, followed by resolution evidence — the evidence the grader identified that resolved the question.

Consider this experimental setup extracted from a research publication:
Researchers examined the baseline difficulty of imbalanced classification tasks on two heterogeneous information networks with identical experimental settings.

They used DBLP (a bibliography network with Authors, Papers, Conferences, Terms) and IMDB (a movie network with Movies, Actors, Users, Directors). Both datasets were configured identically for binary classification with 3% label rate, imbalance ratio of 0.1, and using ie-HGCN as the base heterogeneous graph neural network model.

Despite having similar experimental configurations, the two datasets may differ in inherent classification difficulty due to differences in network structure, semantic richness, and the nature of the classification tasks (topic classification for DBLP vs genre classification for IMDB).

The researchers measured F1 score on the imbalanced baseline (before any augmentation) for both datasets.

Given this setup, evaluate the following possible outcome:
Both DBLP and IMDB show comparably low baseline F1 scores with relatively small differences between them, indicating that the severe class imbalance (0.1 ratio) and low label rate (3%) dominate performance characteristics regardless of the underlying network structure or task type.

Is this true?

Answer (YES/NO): NO